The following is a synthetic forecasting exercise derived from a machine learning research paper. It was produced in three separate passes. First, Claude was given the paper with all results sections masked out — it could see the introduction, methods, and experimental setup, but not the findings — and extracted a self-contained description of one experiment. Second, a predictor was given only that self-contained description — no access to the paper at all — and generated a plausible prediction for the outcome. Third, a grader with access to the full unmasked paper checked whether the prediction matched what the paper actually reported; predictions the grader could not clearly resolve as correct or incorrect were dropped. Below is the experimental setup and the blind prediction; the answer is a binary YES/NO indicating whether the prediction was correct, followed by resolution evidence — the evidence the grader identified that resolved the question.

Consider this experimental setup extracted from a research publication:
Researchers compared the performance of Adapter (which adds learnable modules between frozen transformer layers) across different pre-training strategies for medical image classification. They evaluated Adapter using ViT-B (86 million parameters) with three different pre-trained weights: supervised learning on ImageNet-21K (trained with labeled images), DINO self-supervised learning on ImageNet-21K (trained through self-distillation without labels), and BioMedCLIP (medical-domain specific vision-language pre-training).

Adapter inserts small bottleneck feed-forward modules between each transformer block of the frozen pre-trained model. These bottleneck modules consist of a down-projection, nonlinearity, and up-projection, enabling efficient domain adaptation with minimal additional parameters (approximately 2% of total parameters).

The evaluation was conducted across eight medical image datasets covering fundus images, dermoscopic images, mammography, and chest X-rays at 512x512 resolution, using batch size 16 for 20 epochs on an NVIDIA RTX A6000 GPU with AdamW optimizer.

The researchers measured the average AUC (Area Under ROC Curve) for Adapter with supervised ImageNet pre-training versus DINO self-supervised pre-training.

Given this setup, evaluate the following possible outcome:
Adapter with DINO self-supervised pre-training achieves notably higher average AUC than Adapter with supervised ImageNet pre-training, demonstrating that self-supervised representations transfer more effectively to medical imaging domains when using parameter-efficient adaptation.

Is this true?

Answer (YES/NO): NO